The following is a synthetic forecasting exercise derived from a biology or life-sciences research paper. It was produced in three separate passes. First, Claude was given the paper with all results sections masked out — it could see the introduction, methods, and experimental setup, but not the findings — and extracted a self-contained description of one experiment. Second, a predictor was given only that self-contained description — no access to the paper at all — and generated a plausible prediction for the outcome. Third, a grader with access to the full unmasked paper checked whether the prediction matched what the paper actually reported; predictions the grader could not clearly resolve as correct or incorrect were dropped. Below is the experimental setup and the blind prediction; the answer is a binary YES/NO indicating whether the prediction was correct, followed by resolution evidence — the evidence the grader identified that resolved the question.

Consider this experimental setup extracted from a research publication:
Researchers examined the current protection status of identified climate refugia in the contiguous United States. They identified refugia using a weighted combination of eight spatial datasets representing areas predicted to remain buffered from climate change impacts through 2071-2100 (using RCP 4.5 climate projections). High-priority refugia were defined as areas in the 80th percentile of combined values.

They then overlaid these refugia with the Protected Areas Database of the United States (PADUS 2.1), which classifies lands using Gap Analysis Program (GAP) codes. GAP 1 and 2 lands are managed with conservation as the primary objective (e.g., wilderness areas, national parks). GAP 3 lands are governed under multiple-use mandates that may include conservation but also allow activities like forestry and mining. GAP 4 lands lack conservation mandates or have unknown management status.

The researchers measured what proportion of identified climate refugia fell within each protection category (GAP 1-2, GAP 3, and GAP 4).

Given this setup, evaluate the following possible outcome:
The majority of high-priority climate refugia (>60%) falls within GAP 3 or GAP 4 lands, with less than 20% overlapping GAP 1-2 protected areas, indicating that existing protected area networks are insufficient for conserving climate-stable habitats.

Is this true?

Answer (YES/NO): YES